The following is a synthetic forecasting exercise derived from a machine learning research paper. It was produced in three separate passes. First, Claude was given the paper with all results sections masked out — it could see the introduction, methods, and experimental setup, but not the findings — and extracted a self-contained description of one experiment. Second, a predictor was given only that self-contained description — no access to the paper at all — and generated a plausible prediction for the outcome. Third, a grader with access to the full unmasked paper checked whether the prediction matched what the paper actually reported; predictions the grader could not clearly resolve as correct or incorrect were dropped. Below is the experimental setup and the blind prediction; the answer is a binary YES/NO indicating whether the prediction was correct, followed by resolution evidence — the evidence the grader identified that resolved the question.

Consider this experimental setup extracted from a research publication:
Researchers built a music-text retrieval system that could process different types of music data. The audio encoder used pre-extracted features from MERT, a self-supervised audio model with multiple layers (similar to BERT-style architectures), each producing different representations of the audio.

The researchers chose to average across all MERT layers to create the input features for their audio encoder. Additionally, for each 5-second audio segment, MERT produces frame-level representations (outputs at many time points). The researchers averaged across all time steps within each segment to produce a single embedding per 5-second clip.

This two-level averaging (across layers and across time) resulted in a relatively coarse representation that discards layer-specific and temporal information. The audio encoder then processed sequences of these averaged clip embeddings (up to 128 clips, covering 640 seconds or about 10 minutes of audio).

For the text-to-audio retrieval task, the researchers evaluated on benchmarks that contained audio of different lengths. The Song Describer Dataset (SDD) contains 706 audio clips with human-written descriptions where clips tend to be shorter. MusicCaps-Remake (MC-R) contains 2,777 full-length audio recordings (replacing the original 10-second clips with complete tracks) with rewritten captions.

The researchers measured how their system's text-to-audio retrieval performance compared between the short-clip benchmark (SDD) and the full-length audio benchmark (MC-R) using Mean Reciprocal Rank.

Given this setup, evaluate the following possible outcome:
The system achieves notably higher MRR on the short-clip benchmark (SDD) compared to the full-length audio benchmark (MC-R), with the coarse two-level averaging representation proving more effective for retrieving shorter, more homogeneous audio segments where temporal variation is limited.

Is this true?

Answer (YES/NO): YES